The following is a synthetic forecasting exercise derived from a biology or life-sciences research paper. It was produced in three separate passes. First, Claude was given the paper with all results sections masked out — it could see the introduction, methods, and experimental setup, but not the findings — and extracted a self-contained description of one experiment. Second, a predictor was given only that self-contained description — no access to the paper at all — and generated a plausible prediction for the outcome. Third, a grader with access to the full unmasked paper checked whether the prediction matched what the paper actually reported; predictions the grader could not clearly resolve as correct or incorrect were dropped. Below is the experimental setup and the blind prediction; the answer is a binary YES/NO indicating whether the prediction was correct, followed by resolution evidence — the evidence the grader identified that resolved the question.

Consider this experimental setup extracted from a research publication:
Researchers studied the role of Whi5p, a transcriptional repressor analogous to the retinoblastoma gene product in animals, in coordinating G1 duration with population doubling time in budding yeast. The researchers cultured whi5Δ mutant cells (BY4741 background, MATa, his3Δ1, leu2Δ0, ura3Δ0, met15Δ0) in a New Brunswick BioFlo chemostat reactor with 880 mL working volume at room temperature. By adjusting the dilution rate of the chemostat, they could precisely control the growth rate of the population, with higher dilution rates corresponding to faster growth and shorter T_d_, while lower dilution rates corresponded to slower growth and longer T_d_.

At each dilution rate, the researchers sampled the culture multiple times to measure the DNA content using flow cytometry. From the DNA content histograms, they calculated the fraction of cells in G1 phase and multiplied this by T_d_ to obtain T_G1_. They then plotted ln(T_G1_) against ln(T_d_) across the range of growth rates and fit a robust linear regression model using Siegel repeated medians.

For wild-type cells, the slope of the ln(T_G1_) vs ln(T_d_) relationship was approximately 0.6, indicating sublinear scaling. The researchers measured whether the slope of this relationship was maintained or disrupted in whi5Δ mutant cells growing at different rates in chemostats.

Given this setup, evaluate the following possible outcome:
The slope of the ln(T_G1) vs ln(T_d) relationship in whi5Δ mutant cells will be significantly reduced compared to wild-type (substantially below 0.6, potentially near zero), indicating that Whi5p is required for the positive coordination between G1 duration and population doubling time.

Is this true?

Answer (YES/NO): NO